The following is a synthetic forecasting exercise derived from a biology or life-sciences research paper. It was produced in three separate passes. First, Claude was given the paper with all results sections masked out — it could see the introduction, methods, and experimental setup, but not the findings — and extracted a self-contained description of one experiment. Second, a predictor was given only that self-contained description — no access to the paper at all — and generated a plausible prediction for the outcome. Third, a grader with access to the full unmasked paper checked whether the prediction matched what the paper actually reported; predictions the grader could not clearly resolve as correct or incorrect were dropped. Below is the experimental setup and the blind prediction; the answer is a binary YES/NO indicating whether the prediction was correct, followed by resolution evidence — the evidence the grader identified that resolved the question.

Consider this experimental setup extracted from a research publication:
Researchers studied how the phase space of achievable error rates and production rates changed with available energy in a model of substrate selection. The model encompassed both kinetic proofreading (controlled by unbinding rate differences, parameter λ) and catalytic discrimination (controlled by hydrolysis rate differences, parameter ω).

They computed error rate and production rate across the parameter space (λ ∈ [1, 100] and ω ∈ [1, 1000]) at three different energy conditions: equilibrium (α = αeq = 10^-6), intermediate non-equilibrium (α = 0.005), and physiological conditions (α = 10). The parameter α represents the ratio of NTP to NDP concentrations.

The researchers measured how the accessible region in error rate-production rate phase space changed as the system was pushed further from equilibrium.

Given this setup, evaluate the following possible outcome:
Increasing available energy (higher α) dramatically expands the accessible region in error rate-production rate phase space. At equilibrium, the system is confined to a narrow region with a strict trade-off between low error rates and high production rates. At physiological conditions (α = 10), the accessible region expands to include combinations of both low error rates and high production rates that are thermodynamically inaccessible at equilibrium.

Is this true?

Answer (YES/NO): NO